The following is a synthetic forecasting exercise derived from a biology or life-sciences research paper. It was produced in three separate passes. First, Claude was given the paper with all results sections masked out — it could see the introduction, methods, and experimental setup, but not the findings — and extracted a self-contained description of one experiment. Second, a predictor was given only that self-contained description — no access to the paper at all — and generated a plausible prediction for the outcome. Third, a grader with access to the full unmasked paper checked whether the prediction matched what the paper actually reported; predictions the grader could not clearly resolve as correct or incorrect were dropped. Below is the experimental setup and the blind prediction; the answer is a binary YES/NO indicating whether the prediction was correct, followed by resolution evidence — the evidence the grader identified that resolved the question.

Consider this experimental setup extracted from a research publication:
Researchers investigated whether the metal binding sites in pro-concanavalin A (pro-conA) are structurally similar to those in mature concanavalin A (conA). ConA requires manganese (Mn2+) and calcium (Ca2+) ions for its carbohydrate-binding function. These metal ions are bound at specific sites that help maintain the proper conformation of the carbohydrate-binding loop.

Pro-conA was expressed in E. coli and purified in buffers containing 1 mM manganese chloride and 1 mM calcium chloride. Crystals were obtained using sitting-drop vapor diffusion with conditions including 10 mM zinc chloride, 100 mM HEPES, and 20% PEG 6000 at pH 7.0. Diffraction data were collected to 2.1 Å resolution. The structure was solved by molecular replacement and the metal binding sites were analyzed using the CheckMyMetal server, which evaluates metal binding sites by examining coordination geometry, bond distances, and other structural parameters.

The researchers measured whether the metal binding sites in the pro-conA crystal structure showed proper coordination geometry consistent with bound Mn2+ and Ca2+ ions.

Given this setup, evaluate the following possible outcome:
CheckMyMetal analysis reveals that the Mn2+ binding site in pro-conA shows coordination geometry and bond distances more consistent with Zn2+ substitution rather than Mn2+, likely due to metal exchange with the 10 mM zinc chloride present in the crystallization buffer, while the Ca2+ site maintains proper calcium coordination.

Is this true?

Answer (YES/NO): NO